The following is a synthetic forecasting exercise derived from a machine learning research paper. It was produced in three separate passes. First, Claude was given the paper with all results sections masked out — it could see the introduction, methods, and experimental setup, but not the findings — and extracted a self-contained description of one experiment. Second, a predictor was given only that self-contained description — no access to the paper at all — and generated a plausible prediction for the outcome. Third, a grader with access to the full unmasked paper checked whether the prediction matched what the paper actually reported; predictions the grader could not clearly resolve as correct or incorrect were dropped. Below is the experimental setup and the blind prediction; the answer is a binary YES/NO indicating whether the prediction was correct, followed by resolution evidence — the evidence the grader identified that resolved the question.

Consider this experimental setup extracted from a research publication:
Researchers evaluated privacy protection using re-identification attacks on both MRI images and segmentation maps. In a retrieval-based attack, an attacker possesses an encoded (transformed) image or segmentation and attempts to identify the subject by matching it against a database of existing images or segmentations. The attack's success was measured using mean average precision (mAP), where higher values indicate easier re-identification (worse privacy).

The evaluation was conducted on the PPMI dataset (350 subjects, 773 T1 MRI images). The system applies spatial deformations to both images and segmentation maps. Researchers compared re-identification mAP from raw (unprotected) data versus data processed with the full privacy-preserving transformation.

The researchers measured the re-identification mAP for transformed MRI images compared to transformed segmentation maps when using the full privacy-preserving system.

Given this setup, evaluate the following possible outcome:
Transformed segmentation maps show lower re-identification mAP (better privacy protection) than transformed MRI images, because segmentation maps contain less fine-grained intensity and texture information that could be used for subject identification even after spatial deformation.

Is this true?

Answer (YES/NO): NO